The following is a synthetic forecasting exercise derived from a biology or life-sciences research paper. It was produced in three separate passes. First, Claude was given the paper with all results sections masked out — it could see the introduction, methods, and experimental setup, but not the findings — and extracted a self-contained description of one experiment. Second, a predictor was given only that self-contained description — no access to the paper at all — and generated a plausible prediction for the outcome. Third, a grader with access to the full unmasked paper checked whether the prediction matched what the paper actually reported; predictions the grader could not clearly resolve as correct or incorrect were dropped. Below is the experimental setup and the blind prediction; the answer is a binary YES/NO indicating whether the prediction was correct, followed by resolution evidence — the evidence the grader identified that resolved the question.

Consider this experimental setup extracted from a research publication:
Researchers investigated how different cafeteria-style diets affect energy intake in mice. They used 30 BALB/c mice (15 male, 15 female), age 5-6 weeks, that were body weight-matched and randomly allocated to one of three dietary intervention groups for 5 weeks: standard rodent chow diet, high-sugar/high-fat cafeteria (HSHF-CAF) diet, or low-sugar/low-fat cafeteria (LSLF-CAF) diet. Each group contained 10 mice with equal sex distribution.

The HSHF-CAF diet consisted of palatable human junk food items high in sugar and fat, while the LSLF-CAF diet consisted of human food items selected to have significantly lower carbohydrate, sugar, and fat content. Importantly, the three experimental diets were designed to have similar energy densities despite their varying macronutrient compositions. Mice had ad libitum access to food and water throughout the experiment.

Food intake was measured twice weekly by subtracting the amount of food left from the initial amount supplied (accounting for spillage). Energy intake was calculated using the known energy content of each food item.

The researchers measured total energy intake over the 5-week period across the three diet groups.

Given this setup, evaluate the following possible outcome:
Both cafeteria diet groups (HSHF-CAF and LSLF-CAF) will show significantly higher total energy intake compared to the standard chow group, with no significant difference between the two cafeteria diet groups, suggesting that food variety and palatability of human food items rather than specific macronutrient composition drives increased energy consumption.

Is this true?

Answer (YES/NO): NO